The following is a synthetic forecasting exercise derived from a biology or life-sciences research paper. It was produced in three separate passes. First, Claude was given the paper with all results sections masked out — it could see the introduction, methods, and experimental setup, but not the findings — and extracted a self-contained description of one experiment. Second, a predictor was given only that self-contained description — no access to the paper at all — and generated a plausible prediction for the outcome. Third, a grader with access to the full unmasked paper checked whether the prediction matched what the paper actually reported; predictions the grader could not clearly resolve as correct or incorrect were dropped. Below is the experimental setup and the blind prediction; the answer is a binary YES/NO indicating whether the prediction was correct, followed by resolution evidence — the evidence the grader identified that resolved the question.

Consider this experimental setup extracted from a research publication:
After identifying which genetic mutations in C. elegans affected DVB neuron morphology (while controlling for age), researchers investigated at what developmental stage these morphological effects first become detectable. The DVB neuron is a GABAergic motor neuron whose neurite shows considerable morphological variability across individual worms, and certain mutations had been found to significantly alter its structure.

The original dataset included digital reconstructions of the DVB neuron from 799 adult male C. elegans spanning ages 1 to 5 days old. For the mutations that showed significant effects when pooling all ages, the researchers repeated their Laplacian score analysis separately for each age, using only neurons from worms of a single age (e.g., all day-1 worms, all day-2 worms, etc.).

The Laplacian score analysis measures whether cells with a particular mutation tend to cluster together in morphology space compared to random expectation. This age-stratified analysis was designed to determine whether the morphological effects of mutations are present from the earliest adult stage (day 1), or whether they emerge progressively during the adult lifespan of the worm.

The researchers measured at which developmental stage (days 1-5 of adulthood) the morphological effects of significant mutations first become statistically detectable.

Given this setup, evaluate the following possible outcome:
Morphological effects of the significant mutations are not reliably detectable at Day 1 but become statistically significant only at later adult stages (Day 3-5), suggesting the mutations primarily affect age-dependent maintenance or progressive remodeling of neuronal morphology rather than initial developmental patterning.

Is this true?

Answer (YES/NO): NO